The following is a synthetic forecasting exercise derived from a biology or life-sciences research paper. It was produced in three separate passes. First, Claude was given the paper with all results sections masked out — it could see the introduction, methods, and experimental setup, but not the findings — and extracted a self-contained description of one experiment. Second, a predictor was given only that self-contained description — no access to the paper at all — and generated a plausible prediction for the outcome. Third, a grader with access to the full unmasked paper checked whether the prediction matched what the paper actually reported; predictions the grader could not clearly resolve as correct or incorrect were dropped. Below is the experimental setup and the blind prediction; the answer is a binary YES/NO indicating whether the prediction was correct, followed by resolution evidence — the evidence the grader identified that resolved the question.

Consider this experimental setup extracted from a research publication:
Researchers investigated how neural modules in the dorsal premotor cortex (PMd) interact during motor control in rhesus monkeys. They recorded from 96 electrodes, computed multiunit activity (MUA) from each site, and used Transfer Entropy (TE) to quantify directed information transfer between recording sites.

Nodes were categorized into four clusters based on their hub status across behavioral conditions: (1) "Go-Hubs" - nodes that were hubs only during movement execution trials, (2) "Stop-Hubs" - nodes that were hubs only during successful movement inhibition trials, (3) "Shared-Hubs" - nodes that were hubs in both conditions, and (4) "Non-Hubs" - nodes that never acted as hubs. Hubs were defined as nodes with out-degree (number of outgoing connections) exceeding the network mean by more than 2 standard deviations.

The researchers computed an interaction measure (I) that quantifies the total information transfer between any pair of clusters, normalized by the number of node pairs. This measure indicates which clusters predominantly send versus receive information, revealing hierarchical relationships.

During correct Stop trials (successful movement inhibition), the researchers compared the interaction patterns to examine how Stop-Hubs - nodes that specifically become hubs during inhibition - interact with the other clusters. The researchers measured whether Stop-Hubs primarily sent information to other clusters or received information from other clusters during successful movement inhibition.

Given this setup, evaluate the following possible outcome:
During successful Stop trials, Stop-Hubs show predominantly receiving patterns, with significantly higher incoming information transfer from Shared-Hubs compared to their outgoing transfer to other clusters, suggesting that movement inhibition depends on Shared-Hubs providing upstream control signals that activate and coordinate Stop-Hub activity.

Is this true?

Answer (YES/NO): NO